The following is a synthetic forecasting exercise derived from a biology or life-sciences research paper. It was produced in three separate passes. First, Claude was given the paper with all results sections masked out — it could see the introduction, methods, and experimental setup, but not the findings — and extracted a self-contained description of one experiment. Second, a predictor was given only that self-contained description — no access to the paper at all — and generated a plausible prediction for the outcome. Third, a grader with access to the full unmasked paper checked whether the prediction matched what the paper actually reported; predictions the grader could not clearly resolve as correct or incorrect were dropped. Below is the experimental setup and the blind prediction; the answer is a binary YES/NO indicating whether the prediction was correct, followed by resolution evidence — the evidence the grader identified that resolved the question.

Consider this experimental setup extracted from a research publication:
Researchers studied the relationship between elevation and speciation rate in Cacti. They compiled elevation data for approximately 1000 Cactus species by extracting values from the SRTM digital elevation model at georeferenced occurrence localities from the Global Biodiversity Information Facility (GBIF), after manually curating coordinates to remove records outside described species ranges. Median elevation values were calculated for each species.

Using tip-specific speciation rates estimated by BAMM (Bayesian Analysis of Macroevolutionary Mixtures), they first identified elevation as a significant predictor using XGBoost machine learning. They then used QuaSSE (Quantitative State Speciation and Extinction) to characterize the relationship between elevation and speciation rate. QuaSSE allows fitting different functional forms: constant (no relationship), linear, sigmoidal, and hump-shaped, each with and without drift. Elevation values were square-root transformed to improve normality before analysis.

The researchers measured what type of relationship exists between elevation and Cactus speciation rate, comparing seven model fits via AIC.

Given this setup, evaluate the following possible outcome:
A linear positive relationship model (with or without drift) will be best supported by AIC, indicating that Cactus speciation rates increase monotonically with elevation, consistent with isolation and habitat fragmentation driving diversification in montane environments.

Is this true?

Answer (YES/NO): NO